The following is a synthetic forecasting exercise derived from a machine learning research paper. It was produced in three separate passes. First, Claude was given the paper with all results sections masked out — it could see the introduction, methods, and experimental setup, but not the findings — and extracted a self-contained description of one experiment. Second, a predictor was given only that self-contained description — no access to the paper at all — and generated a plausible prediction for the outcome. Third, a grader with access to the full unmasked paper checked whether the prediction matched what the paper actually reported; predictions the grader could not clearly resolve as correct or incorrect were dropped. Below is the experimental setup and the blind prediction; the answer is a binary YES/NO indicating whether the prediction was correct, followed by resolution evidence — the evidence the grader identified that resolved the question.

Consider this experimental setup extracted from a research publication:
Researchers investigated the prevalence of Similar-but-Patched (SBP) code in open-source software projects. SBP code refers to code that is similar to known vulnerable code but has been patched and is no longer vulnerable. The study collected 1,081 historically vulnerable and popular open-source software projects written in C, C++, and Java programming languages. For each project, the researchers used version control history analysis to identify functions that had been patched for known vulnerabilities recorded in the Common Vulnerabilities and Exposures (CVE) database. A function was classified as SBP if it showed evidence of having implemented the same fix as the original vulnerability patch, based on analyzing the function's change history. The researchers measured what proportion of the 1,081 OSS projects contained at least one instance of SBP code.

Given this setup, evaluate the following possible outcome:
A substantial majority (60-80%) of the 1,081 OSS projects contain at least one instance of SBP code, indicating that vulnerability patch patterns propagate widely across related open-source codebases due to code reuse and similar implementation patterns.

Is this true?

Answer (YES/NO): NO